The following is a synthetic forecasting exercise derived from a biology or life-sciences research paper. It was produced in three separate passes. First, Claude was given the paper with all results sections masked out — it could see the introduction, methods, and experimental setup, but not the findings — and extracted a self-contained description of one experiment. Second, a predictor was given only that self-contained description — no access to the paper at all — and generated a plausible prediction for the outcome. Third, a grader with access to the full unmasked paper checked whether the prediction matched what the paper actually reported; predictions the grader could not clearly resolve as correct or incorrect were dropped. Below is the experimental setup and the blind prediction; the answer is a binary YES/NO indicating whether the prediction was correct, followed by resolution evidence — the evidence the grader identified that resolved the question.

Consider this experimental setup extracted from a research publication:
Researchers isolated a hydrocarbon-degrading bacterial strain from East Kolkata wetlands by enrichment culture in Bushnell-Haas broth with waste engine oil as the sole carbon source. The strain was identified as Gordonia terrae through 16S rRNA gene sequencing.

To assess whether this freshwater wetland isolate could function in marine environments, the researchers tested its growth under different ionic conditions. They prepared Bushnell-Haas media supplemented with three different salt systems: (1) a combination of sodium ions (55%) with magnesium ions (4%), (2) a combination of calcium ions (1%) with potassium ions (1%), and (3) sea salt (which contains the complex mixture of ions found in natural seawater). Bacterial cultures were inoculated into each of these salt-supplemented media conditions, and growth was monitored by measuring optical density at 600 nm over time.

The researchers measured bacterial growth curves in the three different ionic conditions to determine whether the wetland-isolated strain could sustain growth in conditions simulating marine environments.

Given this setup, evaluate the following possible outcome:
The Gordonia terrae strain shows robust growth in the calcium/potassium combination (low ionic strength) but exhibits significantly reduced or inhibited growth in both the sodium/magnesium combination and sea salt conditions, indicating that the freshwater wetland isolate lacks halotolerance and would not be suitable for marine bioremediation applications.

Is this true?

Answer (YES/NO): NO